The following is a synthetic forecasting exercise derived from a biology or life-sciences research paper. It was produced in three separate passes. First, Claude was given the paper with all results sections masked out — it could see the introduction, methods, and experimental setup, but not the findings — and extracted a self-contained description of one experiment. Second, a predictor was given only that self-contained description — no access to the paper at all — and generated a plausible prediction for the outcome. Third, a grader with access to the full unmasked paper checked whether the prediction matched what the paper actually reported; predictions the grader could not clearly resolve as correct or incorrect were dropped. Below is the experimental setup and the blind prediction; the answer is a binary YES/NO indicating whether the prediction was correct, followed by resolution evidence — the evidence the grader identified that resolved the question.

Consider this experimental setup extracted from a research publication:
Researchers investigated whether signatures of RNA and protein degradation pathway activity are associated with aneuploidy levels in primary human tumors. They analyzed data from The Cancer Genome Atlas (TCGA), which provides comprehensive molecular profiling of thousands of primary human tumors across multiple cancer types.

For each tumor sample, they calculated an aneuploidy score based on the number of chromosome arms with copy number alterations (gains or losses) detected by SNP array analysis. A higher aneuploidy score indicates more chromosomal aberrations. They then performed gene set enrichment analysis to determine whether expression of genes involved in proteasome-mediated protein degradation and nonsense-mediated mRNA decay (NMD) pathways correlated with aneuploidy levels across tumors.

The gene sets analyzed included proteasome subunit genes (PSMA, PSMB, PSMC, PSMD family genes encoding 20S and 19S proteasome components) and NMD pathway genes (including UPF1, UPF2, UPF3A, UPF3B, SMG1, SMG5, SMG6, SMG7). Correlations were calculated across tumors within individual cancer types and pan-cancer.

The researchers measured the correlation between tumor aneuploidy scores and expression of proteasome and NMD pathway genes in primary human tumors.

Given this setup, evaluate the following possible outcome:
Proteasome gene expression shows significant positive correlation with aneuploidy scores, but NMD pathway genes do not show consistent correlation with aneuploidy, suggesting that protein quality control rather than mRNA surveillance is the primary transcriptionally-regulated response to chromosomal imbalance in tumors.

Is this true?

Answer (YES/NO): NO